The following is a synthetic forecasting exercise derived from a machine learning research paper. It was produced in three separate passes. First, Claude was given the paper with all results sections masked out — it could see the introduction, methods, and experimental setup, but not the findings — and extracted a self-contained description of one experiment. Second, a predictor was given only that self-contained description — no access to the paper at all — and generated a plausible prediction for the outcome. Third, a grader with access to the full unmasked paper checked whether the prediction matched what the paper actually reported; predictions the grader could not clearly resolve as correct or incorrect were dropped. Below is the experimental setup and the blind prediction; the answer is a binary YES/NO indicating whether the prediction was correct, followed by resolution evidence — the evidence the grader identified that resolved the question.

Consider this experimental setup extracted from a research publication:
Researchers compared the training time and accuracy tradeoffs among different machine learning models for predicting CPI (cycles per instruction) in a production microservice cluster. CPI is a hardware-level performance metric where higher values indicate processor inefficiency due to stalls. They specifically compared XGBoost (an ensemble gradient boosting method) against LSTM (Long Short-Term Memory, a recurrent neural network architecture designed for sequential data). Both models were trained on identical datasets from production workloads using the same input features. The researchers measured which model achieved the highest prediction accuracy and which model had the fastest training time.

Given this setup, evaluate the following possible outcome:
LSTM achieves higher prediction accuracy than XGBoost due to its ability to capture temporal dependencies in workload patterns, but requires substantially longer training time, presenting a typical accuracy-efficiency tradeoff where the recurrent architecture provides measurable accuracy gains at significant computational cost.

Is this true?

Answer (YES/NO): YES